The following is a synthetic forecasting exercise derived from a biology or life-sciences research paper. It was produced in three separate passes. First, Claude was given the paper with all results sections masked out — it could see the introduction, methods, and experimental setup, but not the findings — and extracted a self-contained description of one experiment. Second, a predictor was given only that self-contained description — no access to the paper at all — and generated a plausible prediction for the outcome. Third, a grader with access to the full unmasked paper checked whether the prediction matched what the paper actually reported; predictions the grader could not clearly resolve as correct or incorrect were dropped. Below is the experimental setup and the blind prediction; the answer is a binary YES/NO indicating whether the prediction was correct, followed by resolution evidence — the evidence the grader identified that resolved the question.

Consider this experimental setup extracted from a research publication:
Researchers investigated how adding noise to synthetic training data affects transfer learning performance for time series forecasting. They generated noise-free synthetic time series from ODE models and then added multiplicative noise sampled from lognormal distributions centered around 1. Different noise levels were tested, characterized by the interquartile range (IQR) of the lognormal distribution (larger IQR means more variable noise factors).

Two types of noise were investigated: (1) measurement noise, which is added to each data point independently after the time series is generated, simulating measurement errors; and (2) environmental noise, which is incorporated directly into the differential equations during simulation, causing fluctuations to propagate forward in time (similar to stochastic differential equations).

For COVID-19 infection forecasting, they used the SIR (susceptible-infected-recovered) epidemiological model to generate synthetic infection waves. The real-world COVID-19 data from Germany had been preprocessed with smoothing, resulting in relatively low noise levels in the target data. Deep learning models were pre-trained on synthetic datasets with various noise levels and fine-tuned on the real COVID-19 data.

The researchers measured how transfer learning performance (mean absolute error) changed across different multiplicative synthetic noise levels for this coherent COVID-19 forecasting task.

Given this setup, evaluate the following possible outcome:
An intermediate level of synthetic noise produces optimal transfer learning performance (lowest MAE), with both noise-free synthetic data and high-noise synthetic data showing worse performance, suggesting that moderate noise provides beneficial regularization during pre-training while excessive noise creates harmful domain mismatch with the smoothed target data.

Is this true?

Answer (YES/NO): NO